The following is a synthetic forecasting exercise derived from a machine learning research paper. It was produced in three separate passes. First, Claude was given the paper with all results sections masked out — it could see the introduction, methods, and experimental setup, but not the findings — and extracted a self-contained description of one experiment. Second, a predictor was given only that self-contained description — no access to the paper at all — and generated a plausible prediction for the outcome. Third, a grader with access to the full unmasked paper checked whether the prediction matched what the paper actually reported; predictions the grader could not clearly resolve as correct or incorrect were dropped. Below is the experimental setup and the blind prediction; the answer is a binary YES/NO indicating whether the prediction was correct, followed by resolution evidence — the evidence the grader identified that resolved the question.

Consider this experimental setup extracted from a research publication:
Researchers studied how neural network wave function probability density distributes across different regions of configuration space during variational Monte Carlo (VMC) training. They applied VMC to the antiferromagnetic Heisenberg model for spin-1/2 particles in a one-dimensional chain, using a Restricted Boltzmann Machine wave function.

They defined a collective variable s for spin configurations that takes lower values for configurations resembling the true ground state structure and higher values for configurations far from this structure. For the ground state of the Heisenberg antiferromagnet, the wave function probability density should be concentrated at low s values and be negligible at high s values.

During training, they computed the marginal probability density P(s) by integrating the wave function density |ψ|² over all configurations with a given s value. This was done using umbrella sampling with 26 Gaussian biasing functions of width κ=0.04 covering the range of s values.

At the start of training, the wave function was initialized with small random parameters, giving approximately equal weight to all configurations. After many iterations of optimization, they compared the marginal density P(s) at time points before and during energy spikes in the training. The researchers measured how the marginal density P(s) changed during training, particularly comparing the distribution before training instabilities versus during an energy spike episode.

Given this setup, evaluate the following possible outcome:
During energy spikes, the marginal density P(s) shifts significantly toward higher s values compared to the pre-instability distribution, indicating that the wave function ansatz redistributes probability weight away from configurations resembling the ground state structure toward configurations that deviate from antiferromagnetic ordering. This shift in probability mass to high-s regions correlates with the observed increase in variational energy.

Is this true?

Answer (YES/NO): YES